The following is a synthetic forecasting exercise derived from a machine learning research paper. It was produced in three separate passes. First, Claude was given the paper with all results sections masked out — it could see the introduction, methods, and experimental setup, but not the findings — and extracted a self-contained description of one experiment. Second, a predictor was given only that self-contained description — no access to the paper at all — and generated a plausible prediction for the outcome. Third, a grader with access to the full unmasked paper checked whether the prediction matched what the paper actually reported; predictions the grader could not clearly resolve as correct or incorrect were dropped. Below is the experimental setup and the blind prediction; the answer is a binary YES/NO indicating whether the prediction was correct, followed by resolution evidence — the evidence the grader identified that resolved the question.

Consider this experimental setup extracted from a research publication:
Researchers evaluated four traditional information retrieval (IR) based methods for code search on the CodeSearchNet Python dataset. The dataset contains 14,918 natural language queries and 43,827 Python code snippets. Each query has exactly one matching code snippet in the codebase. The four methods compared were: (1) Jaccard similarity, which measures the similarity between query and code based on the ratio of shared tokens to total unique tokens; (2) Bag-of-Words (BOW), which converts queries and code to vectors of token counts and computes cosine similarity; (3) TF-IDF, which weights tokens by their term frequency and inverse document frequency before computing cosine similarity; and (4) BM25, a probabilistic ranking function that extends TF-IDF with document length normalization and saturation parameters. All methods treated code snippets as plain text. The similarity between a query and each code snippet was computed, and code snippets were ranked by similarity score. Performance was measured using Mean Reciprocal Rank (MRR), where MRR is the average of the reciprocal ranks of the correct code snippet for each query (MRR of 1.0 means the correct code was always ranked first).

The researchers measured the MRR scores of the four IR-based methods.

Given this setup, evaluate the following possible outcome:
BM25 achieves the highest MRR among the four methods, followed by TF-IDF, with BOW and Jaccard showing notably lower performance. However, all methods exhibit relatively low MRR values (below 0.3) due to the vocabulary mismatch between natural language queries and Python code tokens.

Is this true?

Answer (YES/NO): NO